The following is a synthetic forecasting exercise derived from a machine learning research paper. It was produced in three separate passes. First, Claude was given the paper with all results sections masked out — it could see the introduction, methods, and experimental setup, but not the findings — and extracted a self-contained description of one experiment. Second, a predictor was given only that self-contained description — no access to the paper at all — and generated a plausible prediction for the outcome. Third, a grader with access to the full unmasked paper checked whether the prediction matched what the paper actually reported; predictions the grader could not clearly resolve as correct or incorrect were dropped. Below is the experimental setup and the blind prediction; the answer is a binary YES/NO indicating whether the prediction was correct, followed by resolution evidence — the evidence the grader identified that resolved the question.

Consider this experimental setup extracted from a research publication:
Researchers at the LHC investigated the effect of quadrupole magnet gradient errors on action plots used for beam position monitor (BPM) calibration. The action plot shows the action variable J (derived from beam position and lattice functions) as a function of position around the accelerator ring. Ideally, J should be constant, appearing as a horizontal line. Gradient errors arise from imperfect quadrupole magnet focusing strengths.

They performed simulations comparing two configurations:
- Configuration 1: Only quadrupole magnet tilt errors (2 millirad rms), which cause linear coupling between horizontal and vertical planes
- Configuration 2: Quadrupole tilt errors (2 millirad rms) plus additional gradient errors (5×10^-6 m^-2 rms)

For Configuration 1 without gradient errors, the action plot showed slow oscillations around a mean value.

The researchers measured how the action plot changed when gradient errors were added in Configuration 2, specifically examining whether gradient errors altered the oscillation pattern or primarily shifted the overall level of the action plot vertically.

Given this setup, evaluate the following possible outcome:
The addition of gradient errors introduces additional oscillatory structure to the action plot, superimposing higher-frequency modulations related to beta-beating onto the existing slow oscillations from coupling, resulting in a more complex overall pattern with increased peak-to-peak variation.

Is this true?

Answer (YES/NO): NO